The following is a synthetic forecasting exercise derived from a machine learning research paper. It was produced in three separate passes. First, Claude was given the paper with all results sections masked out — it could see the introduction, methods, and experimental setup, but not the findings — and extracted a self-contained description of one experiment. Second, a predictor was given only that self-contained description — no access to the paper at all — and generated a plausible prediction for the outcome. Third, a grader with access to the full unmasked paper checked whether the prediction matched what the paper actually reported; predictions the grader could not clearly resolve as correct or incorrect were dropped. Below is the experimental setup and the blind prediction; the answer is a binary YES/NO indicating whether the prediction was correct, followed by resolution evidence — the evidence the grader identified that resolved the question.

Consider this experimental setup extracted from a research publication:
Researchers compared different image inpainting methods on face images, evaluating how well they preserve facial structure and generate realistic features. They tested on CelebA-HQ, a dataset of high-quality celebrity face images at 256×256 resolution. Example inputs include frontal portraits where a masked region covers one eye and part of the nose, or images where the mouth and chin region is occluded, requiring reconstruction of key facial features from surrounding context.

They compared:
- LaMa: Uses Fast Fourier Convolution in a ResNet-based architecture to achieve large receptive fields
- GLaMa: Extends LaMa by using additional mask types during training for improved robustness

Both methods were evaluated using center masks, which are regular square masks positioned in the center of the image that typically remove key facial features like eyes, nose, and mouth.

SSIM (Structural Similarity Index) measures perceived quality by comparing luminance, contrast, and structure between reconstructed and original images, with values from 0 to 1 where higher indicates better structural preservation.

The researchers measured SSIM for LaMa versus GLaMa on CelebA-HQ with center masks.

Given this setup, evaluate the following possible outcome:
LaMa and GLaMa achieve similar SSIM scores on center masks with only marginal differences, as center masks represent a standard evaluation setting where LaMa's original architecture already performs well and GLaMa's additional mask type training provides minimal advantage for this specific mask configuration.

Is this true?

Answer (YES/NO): NO